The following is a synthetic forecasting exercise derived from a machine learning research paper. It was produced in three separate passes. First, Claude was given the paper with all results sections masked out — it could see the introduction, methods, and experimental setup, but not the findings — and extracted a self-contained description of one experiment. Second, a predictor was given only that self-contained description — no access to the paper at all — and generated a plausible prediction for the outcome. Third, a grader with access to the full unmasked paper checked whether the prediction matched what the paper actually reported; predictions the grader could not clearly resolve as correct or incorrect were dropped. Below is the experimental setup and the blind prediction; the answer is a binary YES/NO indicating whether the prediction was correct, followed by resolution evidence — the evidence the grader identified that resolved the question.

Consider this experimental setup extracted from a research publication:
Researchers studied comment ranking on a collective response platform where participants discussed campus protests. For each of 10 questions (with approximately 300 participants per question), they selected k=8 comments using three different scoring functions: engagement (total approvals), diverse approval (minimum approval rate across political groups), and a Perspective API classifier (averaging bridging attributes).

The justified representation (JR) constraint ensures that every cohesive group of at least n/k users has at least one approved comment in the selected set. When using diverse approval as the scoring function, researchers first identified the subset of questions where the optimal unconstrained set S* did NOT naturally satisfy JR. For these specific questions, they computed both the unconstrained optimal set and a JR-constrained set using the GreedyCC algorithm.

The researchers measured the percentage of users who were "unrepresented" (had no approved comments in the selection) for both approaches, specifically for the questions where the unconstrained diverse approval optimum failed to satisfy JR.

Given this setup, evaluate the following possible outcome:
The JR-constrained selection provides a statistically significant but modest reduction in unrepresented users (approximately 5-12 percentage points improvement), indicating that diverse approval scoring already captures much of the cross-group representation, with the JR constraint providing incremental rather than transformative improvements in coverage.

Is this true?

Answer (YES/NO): NO